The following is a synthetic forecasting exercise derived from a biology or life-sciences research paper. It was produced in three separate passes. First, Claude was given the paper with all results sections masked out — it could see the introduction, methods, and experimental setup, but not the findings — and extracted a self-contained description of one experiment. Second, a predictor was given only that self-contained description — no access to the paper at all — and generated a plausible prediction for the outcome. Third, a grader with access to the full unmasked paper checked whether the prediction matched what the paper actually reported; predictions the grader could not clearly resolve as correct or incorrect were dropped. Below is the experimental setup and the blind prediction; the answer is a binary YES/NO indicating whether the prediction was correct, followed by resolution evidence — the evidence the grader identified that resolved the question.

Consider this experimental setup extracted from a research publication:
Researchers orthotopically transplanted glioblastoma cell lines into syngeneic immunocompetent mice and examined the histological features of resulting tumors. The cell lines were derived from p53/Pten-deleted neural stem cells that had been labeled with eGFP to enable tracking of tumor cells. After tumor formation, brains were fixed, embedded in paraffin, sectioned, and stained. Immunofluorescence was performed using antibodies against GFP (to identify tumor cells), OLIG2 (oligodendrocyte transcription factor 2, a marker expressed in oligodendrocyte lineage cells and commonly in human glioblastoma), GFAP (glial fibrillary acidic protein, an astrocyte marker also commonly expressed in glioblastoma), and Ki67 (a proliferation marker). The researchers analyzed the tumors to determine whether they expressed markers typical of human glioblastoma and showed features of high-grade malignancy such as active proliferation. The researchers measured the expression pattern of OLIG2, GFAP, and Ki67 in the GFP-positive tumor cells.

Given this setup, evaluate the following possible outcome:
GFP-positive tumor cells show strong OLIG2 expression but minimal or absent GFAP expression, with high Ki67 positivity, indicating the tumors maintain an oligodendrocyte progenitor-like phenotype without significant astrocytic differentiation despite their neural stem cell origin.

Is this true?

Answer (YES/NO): NO